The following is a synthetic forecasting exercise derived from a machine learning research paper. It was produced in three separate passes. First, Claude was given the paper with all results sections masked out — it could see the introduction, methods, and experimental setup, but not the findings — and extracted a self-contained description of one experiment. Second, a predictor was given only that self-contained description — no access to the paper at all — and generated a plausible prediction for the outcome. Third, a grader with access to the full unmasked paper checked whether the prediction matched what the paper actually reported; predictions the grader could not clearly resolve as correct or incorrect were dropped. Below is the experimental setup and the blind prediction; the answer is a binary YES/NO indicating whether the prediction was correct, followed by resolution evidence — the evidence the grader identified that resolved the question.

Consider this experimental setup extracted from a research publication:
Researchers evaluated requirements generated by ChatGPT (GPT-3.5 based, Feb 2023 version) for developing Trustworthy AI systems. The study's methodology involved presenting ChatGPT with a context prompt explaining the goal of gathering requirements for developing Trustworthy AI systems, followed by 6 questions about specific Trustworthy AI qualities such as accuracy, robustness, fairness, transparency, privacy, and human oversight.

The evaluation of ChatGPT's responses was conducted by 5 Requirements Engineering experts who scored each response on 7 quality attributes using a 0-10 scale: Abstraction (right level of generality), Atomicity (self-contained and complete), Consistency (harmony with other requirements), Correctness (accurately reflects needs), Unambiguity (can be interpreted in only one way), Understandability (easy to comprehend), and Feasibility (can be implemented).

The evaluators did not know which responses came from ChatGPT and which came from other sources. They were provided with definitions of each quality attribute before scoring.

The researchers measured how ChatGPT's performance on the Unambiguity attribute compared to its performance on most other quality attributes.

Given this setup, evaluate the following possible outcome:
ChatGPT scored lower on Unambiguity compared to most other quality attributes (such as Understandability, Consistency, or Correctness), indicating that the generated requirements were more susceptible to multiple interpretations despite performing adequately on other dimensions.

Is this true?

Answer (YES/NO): YES